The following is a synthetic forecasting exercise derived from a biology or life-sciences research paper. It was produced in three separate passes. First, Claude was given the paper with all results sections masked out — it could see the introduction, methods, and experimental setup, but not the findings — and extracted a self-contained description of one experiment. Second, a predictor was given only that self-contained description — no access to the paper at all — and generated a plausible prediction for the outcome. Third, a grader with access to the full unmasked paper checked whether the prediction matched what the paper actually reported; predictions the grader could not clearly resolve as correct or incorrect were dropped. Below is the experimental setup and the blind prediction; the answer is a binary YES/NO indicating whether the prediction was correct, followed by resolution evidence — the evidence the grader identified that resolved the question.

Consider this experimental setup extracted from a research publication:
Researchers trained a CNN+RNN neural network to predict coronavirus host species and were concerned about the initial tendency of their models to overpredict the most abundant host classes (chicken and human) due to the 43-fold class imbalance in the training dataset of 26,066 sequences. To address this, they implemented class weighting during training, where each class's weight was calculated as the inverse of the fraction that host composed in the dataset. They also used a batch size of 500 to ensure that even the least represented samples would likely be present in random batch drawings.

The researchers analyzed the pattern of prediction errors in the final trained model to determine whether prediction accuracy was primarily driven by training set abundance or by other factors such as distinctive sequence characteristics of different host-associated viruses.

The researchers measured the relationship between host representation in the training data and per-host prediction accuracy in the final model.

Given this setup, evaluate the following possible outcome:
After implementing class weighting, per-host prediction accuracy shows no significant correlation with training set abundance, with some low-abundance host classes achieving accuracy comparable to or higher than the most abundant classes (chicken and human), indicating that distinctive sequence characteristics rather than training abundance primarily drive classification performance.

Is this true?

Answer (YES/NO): YES